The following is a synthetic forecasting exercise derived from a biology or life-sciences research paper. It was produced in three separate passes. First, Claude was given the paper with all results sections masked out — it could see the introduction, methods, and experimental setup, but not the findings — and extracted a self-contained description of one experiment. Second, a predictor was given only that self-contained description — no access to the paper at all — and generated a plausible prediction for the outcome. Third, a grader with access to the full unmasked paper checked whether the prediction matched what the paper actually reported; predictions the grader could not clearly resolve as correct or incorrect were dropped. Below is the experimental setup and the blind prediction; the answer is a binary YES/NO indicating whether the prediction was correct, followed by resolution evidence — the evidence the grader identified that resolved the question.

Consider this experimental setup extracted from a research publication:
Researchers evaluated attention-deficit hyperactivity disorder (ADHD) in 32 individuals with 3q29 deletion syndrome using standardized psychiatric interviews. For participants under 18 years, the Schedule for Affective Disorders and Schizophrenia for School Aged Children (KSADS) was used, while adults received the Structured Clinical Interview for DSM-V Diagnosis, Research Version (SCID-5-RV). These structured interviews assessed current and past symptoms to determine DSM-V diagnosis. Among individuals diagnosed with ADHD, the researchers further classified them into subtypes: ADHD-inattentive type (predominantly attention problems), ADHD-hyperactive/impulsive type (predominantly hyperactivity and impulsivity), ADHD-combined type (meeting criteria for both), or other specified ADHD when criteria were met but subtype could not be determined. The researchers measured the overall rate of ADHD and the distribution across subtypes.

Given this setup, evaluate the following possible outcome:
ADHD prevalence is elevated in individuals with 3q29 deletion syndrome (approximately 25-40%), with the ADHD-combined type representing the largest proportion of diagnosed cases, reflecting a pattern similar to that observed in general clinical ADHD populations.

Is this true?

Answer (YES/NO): NO